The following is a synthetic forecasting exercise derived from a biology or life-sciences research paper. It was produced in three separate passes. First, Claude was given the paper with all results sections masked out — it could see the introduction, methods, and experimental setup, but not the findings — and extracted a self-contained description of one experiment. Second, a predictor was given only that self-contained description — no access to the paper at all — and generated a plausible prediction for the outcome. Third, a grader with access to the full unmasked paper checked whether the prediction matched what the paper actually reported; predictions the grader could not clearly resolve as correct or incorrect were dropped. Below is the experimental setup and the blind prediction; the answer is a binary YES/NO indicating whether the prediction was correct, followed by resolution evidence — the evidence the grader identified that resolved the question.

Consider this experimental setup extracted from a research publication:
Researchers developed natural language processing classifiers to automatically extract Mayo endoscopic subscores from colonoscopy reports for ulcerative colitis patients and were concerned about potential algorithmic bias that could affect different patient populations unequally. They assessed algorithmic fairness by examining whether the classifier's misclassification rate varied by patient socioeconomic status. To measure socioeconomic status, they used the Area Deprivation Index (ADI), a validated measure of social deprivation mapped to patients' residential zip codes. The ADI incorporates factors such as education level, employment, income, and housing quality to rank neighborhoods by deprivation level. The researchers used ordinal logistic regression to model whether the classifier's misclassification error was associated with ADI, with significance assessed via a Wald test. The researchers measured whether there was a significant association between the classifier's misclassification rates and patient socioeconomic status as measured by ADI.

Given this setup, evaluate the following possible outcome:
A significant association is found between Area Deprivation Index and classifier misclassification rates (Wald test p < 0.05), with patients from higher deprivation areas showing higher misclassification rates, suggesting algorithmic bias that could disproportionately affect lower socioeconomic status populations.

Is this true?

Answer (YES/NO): NO